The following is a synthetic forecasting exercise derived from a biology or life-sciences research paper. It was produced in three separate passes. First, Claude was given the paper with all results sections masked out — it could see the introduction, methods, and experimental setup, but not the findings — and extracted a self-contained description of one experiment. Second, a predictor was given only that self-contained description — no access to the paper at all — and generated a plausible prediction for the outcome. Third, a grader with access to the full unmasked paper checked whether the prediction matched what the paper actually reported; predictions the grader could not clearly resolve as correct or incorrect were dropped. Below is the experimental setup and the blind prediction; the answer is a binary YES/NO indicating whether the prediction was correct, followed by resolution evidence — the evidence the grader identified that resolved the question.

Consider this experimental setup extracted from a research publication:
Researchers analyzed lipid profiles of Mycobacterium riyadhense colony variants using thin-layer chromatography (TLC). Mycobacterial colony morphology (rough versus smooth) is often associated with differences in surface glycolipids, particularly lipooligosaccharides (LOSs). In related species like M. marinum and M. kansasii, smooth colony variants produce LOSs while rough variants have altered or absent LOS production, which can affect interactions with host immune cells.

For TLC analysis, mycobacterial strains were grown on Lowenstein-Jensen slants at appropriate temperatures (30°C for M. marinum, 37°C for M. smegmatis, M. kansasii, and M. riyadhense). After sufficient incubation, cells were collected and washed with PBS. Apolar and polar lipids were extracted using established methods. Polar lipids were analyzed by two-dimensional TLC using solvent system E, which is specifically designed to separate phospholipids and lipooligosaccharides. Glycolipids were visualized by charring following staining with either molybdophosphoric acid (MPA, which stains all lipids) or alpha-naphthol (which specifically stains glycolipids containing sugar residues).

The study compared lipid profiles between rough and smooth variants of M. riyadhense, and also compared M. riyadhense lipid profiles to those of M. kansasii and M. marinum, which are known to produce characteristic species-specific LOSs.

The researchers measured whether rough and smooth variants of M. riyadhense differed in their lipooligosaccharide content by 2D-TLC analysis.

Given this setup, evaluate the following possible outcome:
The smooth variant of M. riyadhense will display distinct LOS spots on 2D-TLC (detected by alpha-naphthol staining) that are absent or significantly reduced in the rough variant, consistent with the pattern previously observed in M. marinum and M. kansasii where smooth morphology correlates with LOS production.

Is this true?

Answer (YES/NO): YES